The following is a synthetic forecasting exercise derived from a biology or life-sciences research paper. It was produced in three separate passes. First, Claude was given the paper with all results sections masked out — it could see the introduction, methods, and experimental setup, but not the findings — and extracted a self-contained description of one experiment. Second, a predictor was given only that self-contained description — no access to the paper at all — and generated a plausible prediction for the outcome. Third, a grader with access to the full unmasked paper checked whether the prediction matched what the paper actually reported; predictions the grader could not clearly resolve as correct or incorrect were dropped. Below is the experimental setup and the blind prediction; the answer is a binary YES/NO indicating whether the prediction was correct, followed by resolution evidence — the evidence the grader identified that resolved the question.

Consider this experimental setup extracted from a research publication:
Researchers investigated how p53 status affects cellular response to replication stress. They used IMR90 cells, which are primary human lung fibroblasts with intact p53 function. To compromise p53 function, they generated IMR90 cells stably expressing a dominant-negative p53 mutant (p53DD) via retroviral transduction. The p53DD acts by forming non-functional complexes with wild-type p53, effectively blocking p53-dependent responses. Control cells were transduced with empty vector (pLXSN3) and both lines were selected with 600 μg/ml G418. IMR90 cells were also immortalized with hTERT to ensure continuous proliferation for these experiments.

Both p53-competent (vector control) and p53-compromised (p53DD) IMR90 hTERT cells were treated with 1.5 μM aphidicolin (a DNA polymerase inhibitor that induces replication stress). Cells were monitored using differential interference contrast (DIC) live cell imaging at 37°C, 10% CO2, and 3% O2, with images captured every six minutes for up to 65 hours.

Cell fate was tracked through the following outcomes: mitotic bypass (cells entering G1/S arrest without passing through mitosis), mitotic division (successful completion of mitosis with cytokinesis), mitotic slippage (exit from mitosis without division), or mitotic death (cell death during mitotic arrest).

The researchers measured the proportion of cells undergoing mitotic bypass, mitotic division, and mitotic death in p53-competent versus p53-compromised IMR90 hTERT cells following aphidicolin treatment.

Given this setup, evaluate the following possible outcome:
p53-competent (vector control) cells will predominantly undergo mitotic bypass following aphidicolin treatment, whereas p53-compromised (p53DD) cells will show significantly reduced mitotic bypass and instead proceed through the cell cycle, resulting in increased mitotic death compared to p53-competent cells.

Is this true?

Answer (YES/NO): YES